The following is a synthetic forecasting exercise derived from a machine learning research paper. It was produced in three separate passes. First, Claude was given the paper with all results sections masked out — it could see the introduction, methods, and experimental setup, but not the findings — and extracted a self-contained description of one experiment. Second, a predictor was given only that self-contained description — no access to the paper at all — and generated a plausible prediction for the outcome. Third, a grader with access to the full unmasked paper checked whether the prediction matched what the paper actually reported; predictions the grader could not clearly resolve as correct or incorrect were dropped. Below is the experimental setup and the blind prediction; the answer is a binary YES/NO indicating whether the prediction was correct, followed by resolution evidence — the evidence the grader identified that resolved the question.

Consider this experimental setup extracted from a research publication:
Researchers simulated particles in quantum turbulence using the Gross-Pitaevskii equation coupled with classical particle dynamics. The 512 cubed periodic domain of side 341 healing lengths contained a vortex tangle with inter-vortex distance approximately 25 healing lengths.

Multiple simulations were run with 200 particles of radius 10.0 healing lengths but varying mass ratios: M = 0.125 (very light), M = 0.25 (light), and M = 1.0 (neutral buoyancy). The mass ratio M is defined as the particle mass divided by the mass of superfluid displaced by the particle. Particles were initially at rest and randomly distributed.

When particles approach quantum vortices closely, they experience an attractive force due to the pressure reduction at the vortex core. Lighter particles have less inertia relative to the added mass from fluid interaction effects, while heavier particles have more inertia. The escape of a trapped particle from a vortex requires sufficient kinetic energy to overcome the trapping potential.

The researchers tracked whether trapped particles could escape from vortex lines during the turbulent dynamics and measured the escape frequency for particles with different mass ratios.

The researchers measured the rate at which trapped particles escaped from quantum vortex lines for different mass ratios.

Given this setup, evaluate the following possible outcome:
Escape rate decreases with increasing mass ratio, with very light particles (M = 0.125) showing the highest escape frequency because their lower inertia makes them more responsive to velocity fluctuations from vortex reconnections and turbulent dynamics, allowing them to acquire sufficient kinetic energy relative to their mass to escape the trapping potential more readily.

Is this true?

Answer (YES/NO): NO